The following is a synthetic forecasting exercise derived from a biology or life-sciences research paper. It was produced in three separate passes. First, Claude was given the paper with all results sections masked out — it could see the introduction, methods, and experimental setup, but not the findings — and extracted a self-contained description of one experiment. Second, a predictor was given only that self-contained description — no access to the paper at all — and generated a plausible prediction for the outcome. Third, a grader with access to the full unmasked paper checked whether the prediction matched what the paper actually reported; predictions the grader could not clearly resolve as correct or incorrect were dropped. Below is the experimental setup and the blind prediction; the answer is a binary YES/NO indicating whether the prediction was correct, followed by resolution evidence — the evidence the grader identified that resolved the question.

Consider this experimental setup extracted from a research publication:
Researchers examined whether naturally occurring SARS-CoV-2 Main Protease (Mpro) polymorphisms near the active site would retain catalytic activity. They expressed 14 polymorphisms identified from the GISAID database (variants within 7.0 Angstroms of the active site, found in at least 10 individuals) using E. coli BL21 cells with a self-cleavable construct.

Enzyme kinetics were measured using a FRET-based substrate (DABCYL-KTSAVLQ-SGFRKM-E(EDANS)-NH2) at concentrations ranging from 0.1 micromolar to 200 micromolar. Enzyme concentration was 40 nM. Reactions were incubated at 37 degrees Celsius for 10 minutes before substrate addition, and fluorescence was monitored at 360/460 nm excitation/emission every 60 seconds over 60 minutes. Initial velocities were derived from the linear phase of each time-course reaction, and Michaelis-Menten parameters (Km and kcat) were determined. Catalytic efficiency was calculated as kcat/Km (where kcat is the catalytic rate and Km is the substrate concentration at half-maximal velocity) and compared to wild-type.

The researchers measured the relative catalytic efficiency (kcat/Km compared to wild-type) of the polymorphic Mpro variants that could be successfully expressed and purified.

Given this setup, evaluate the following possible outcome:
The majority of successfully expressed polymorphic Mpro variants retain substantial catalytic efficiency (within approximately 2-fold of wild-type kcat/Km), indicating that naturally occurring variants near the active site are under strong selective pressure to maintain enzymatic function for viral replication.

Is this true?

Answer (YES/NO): YES